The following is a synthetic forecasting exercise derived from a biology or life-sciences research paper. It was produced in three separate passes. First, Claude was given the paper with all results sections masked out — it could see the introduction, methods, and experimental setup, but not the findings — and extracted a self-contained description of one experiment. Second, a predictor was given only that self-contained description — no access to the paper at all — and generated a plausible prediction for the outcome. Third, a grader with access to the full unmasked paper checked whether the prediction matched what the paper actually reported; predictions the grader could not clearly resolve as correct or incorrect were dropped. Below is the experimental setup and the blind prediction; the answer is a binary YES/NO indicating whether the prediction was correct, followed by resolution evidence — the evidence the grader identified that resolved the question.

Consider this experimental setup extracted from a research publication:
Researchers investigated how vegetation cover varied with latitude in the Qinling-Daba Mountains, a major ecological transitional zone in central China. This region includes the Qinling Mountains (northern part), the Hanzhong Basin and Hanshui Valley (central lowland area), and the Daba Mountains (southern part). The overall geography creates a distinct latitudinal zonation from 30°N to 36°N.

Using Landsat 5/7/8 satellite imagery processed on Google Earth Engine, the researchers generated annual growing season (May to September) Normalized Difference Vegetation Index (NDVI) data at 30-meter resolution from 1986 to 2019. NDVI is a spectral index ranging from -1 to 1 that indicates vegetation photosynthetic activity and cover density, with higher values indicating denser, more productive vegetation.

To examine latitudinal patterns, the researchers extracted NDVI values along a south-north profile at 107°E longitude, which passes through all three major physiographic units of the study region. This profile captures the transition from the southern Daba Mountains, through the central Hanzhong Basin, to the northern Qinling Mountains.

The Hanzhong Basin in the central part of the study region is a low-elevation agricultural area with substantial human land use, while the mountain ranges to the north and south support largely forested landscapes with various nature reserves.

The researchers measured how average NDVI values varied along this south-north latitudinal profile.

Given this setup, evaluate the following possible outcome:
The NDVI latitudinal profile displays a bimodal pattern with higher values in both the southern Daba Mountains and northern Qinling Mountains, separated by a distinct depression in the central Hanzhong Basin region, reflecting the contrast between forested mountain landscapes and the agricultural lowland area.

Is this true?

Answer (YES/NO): YES